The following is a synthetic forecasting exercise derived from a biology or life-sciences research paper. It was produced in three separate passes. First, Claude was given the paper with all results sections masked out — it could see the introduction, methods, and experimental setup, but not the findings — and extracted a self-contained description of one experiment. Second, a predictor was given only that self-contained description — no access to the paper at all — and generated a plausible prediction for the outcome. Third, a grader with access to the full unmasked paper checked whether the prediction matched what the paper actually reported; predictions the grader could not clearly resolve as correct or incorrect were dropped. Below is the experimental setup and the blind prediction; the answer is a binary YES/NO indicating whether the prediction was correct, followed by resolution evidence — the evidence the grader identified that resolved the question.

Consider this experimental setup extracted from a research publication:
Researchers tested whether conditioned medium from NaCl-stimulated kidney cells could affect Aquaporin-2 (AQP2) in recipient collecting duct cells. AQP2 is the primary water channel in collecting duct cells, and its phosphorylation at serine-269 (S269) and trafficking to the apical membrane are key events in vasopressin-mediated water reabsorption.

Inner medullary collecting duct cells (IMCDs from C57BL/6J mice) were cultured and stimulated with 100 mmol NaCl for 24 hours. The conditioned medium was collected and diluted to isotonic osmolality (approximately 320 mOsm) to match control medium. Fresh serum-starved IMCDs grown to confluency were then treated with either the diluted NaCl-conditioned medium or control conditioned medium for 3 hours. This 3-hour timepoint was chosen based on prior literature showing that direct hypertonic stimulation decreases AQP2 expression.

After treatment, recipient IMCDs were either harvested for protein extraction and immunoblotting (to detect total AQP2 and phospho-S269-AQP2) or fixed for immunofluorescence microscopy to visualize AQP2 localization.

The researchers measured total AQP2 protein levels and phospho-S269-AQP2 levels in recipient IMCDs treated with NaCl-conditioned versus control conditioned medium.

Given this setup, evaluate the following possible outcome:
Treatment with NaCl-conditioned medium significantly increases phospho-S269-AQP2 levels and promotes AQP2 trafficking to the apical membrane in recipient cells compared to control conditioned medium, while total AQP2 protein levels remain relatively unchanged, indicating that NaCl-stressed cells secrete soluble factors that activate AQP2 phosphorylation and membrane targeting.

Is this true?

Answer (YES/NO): NO